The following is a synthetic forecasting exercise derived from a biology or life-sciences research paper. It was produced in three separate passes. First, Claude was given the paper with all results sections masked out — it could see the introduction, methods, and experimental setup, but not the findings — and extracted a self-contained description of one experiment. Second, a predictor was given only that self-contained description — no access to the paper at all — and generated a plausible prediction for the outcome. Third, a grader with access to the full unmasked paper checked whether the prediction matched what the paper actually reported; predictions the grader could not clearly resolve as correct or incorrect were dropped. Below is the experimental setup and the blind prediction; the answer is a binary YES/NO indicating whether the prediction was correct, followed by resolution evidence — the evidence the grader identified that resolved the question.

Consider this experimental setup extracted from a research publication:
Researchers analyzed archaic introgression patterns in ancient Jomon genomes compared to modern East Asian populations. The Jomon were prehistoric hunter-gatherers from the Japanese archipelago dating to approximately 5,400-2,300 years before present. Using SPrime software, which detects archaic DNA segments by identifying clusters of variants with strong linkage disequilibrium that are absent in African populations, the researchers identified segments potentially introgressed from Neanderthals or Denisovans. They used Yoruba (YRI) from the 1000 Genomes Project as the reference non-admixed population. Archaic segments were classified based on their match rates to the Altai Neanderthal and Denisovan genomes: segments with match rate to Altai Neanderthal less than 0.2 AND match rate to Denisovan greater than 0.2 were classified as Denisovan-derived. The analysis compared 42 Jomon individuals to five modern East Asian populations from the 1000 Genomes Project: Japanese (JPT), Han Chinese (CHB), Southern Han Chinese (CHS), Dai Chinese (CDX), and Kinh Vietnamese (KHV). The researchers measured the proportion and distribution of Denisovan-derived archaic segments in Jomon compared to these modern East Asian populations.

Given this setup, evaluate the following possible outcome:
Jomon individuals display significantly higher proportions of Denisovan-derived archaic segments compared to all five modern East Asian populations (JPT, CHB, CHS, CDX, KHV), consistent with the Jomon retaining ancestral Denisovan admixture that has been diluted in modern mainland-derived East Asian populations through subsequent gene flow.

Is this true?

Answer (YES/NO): NO